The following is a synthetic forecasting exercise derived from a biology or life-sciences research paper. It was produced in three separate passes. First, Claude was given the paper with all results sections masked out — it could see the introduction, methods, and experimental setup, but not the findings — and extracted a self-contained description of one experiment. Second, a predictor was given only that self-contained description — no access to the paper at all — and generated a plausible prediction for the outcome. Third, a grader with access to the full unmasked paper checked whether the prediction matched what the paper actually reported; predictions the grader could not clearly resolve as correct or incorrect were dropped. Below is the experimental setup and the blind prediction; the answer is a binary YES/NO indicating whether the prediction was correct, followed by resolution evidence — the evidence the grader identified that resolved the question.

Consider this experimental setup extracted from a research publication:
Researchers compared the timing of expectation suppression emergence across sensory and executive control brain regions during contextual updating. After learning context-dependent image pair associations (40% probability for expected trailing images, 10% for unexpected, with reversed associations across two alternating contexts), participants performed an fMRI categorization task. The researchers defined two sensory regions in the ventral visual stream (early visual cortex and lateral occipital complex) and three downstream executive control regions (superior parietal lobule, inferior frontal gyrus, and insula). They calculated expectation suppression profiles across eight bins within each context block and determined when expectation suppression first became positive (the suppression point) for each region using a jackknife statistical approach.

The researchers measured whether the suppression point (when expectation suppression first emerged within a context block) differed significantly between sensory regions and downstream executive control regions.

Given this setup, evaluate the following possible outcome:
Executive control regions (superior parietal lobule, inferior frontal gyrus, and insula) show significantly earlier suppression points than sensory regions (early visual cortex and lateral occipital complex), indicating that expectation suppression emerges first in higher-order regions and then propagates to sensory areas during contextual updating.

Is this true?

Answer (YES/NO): NO